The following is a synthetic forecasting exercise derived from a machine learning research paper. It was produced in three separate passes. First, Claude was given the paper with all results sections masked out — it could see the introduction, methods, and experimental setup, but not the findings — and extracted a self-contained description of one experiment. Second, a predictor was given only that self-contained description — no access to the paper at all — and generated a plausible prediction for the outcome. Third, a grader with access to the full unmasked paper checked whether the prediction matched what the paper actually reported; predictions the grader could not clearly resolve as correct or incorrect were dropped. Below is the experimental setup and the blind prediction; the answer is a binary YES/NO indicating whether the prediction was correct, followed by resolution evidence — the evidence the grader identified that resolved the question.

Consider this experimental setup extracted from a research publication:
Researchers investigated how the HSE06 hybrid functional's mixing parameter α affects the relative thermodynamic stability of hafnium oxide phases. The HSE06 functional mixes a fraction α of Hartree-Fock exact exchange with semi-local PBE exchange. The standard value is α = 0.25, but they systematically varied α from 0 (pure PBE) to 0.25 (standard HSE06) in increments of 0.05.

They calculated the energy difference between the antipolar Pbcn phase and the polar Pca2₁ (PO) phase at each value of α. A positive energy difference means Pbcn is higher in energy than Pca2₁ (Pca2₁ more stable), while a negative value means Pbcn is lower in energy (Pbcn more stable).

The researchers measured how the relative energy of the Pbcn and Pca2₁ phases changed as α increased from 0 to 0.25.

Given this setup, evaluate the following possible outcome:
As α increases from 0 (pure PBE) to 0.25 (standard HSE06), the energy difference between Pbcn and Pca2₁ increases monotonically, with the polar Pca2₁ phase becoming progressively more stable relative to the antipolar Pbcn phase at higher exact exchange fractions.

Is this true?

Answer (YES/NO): YES